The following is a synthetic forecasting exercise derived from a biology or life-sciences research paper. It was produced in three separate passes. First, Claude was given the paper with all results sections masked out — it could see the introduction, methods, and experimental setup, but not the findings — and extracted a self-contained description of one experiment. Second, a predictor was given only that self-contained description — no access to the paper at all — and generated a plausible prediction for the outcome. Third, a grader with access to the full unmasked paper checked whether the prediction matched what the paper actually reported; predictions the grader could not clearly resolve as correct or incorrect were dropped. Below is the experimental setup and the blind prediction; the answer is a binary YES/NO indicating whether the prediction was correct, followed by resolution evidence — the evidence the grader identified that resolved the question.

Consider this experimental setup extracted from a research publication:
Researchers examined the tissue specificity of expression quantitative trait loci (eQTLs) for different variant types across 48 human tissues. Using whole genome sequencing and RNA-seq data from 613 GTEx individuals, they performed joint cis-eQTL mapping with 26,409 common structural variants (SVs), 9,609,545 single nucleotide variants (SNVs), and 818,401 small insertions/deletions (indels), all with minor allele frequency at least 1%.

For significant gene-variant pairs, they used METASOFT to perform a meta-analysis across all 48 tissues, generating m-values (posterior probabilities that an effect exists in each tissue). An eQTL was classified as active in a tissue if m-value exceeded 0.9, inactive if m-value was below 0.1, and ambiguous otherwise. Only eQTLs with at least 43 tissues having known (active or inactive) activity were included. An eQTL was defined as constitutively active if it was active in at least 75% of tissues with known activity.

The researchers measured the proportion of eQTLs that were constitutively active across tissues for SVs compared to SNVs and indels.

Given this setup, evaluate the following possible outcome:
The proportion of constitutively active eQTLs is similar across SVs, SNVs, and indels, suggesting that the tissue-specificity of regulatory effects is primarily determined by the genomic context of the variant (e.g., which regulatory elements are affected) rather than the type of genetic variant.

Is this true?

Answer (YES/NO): NO